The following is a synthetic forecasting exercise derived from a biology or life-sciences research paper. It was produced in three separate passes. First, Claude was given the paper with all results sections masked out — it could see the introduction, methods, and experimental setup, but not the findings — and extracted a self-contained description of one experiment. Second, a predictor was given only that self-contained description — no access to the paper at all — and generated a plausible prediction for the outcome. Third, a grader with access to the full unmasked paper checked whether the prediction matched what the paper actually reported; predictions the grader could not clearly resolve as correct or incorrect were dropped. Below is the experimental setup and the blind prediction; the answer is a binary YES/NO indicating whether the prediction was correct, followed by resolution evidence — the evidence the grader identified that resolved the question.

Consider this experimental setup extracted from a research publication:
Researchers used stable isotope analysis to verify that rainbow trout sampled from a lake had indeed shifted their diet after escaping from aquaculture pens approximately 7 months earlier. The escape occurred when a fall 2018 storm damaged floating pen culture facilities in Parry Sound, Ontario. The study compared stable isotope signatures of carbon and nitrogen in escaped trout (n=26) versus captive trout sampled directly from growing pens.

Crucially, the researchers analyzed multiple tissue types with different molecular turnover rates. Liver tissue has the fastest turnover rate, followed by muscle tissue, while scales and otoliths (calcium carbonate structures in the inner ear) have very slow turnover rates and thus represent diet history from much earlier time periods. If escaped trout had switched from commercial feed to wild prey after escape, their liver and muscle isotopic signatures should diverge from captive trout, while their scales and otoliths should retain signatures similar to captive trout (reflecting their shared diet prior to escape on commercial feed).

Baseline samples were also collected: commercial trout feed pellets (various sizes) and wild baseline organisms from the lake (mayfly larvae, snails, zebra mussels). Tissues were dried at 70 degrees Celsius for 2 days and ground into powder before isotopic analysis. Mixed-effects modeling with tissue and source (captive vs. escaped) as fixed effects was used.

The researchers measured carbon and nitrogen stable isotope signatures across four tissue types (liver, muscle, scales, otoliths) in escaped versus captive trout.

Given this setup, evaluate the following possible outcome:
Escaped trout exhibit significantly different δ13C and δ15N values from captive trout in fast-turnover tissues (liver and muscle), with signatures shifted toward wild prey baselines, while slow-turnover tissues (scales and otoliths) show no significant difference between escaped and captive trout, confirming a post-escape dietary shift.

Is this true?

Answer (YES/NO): NO